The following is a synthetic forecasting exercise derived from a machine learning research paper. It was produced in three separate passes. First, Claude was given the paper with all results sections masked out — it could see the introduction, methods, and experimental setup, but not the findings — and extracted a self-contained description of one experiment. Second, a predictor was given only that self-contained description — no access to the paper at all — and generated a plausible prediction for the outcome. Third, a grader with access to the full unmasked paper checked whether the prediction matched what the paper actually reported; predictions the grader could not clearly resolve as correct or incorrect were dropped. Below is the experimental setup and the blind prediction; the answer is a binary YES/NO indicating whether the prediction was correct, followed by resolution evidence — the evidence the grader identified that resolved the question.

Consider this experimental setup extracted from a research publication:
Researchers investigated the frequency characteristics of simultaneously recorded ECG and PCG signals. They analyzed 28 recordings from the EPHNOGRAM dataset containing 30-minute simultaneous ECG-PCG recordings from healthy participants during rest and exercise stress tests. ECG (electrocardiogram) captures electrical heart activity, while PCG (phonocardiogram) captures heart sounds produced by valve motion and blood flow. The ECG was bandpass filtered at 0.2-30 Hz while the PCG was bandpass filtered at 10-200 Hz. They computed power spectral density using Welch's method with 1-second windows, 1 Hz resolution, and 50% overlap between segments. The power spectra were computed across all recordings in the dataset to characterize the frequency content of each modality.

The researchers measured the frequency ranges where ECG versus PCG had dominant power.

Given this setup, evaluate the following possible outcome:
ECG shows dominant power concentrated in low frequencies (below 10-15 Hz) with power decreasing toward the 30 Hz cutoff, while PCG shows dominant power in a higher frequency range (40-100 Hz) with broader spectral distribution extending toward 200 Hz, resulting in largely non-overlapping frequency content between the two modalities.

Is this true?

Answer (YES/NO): NO